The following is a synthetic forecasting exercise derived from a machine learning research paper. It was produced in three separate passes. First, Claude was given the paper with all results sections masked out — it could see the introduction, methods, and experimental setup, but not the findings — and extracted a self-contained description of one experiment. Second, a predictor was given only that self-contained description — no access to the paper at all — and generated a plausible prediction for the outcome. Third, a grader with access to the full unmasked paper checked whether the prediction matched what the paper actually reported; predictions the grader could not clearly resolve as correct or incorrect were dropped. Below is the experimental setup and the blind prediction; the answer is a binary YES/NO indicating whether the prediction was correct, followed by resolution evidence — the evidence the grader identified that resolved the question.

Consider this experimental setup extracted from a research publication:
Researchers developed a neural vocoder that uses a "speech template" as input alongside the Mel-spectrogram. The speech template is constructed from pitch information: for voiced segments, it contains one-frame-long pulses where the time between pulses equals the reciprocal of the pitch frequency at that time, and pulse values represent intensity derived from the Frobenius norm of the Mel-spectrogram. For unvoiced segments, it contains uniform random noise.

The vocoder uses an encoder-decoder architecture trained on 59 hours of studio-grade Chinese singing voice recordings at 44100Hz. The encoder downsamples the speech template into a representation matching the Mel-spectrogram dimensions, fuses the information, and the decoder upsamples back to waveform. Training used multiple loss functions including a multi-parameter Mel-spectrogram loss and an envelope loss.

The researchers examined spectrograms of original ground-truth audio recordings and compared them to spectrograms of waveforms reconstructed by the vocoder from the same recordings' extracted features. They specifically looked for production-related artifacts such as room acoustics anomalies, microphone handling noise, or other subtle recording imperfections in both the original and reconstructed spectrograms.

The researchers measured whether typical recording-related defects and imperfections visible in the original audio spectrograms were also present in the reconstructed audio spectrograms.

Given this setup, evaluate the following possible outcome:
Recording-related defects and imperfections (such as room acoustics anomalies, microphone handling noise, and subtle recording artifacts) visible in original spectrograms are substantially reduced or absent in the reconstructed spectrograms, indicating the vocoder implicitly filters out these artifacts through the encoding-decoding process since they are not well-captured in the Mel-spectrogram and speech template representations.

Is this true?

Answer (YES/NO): YES